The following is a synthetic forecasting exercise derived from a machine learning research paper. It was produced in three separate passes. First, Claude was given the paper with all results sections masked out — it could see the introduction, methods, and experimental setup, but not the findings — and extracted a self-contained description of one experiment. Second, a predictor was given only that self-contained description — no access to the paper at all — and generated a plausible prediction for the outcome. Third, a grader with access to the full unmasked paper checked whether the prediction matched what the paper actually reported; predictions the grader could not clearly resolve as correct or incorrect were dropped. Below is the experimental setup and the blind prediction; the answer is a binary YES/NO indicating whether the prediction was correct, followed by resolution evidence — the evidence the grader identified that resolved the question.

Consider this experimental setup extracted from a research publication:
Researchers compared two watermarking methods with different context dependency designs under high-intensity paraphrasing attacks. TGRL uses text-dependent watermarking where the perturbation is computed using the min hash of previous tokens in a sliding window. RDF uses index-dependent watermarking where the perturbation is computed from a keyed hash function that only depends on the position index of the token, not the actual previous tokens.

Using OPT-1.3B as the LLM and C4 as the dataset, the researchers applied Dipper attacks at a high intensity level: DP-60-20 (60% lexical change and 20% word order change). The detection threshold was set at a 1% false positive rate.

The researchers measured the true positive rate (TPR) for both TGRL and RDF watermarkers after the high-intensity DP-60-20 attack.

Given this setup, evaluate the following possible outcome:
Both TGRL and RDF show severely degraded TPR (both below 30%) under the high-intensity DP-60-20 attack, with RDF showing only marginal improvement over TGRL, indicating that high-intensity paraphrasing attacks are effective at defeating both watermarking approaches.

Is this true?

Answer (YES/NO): NO